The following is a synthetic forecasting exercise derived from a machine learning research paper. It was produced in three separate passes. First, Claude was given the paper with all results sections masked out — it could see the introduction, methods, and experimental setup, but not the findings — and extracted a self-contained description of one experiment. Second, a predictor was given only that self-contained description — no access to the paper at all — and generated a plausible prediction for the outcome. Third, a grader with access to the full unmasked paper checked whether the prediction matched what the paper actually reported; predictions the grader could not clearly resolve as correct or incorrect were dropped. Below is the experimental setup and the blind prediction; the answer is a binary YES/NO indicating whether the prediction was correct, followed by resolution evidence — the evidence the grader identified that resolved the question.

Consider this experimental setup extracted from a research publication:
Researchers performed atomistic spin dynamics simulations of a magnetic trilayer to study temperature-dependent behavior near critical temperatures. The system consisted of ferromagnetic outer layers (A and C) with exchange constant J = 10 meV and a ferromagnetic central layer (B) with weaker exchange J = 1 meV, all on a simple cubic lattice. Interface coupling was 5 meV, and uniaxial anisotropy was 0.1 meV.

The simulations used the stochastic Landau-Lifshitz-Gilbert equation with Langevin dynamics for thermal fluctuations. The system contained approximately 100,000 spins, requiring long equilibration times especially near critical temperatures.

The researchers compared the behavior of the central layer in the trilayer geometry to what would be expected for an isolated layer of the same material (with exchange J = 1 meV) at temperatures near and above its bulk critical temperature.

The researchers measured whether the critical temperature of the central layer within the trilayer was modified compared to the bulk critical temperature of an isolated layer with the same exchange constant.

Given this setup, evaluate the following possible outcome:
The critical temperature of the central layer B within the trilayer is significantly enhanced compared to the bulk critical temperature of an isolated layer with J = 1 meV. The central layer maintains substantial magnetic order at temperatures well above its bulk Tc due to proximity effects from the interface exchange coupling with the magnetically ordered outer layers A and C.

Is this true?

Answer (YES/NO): YES